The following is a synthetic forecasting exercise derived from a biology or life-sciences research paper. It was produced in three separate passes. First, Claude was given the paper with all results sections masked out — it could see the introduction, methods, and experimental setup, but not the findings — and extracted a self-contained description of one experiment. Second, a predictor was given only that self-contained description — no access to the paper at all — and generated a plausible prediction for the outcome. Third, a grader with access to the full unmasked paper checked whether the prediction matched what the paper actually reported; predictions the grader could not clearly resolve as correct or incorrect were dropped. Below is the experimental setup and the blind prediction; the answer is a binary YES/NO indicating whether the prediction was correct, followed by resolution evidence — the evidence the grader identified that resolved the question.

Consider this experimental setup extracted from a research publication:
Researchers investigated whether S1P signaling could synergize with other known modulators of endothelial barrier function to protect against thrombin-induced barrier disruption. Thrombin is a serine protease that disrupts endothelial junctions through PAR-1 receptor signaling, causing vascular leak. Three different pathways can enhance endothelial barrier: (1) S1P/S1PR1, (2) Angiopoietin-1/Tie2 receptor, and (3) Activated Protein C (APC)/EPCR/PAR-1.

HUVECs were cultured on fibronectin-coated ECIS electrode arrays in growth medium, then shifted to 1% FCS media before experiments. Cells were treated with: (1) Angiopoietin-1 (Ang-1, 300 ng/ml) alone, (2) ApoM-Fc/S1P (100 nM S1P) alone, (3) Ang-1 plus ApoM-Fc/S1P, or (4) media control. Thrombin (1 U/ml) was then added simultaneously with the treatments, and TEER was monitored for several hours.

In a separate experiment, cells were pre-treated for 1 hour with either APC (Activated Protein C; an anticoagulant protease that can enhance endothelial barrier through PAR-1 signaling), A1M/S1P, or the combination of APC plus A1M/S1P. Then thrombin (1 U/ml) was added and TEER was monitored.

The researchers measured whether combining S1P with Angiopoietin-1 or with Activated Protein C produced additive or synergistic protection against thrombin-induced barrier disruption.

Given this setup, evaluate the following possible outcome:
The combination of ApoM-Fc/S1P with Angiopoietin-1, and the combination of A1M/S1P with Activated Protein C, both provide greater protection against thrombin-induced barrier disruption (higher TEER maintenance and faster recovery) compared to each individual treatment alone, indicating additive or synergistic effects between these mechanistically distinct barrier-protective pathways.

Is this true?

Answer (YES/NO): YES